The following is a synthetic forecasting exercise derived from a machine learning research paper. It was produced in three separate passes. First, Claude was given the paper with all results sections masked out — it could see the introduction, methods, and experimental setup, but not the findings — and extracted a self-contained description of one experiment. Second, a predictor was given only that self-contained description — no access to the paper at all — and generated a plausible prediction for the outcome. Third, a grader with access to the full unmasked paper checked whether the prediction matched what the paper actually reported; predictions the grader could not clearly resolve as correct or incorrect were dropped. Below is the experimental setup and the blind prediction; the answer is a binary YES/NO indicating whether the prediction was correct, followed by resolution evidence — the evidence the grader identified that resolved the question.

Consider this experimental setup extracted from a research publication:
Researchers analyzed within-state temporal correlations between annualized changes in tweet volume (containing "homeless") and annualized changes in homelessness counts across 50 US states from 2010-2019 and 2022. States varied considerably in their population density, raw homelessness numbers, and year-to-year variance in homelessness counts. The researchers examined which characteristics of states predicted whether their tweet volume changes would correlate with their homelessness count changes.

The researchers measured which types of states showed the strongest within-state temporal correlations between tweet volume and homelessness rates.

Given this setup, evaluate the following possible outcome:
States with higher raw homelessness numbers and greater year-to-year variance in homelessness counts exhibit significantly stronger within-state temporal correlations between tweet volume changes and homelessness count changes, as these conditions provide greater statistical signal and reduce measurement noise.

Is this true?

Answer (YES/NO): NO